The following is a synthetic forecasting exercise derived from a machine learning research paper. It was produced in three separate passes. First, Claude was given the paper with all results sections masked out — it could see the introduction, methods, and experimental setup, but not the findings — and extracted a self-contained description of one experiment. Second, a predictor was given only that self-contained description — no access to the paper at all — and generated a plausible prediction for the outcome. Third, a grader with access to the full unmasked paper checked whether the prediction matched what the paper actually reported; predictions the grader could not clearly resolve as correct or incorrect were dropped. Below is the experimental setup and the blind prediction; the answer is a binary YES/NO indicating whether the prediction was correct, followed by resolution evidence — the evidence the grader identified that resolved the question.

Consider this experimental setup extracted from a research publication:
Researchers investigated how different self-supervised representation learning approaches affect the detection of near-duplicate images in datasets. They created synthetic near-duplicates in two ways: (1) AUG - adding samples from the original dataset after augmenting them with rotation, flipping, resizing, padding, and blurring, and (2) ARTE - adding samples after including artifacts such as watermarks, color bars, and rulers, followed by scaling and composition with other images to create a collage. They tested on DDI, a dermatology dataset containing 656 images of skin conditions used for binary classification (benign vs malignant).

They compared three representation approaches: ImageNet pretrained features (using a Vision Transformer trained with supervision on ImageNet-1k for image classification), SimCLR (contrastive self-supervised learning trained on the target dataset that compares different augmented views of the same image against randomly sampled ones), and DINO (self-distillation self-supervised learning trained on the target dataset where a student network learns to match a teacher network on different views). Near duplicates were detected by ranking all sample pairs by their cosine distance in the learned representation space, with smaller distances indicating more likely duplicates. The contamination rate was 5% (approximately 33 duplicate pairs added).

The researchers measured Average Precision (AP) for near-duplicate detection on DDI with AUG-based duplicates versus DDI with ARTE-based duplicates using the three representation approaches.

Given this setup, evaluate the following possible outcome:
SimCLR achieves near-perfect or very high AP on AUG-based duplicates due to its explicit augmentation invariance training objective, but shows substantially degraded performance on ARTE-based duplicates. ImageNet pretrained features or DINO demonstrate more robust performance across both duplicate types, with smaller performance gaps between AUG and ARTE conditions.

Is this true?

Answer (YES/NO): NO